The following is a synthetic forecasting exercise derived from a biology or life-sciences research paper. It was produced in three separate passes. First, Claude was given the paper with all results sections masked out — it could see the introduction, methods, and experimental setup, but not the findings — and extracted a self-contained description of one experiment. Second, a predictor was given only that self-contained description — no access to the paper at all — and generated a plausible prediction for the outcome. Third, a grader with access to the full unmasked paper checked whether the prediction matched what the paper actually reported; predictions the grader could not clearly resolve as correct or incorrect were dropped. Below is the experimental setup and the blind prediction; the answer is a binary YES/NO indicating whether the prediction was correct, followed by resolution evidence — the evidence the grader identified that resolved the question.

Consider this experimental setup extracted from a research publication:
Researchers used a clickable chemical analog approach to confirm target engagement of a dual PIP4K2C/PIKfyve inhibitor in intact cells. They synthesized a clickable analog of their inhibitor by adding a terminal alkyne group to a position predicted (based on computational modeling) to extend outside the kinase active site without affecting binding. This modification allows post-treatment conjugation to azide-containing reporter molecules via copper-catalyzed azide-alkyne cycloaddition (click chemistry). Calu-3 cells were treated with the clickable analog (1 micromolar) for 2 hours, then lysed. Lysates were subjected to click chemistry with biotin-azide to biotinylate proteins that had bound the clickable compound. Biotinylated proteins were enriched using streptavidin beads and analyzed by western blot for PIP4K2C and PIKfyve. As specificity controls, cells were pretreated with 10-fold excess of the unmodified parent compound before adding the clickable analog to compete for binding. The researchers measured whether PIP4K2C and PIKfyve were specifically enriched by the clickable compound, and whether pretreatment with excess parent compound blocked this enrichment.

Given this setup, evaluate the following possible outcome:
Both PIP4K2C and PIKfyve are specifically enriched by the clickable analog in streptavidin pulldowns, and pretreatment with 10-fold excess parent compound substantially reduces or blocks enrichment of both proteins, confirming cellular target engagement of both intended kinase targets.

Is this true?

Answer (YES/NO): YES